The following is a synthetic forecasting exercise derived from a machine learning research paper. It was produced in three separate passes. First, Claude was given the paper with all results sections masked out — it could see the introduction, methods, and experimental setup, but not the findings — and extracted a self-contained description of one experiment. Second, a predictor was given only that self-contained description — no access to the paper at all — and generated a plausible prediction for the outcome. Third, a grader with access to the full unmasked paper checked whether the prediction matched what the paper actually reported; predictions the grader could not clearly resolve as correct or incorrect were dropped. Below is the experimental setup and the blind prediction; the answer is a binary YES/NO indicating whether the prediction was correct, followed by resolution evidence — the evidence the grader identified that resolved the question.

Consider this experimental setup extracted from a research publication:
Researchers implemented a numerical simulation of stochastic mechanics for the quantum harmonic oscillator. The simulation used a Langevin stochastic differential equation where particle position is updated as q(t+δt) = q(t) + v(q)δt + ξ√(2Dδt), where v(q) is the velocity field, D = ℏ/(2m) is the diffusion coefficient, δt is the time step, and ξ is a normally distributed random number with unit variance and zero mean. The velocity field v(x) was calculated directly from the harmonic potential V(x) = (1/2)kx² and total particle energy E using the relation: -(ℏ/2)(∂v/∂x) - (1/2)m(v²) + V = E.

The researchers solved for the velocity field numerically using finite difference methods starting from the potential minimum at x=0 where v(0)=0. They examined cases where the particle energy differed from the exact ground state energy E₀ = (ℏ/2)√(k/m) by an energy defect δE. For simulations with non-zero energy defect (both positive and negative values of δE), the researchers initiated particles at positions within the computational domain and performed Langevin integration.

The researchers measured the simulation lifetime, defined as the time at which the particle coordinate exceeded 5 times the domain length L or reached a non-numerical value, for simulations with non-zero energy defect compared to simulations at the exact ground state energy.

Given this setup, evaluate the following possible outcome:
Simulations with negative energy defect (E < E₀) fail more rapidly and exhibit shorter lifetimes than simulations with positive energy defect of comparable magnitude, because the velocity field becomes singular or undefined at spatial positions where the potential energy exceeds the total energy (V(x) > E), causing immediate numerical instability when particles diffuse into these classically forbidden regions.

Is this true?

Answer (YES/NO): NO